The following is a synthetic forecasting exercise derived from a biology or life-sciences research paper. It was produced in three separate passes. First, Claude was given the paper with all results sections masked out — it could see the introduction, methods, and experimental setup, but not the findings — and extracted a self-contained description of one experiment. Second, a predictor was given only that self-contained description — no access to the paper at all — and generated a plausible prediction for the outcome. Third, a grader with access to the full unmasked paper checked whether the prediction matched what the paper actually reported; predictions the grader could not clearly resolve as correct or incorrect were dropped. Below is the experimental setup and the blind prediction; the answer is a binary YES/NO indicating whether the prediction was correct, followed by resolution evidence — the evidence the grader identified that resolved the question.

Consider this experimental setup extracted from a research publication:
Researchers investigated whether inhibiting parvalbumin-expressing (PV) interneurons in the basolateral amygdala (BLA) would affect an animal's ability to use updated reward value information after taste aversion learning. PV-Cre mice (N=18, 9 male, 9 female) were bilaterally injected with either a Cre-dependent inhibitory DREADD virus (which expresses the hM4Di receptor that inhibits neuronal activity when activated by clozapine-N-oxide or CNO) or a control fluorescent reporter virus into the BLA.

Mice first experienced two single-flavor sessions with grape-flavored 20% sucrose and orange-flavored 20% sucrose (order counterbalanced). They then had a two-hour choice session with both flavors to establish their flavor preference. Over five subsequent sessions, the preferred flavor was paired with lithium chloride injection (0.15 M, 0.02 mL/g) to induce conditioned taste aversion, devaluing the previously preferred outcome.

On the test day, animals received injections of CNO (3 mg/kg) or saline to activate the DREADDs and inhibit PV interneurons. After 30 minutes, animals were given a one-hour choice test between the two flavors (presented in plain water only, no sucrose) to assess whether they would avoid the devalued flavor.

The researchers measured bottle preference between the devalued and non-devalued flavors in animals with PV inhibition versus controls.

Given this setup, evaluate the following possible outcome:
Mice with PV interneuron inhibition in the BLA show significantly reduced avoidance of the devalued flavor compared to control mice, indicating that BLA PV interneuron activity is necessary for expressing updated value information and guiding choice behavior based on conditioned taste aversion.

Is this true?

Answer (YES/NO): YES